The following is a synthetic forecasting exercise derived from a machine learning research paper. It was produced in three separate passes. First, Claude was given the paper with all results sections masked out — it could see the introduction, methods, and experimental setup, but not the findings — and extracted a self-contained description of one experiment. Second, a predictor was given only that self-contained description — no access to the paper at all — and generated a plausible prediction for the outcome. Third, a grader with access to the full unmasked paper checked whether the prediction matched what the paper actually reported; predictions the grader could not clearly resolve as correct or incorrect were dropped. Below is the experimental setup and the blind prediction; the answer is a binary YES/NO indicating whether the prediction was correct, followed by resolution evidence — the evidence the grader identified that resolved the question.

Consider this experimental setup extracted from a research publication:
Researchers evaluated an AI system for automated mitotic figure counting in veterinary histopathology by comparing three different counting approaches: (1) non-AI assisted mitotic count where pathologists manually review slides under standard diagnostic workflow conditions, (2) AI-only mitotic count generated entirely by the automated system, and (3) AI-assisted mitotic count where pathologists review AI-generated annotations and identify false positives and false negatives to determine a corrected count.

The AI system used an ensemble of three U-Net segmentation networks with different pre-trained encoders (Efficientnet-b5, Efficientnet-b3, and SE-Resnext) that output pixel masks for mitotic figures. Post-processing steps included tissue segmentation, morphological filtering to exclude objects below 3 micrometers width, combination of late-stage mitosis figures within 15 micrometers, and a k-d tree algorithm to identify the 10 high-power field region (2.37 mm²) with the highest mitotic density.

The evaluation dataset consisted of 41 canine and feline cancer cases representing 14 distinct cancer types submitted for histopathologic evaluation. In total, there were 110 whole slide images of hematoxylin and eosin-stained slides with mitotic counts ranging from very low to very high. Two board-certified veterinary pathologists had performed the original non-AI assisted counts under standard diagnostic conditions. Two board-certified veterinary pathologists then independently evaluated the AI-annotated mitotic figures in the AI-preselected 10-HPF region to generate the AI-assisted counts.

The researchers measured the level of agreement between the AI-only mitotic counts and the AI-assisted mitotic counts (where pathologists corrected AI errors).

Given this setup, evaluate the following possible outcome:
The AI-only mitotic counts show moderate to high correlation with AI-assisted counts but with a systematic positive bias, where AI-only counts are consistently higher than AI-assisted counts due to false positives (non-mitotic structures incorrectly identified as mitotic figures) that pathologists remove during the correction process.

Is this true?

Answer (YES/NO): YES